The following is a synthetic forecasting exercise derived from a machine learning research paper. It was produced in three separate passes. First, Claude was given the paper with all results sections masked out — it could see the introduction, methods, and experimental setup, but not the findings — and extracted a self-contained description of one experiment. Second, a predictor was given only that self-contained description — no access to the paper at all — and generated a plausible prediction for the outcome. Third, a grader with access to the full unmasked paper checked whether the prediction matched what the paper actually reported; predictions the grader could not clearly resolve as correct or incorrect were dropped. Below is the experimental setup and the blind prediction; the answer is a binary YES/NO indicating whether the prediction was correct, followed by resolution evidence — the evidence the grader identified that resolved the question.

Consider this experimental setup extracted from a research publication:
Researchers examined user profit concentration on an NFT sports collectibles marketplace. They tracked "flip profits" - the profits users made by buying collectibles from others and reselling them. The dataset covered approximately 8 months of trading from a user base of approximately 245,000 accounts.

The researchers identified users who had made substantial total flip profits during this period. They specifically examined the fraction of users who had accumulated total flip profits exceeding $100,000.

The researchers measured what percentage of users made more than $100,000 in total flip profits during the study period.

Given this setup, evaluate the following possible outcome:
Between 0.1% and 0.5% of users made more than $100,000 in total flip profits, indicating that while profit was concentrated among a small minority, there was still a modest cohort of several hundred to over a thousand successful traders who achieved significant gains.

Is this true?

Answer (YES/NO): NO